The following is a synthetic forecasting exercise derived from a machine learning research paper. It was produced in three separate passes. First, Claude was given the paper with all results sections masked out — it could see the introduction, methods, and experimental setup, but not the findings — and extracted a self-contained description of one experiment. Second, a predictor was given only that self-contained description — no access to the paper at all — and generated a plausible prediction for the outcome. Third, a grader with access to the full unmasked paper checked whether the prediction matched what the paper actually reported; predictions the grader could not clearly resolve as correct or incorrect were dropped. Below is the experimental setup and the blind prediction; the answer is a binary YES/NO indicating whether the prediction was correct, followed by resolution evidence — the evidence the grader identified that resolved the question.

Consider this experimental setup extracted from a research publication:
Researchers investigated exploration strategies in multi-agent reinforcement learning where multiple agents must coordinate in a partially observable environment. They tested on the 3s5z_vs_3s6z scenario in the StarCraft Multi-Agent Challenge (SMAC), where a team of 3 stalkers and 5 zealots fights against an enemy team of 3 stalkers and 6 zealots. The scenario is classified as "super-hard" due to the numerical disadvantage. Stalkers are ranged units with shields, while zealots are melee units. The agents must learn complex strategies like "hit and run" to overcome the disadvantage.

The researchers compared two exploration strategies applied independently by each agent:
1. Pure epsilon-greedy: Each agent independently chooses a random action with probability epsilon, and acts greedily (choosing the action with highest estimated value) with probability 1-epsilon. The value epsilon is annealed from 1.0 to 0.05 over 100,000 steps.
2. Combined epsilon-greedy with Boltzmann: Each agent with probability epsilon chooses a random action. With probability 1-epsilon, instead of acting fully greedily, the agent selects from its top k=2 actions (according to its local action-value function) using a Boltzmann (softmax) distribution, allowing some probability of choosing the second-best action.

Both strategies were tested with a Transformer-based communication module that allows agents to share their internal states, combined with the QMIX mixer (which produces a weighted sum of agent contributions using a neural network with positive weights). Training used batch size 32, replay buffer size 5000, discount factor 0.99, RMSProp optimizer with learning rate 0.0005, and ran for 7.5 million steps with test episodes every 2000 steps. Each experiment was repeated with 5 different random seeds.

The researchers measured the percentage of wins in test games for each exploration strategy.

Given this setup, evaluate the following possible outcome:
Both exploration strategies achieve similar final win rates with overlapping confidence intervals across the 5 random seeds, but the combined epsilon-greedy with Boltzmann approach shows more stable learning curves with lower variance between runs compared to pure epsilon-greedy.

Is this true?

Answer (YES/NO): NO